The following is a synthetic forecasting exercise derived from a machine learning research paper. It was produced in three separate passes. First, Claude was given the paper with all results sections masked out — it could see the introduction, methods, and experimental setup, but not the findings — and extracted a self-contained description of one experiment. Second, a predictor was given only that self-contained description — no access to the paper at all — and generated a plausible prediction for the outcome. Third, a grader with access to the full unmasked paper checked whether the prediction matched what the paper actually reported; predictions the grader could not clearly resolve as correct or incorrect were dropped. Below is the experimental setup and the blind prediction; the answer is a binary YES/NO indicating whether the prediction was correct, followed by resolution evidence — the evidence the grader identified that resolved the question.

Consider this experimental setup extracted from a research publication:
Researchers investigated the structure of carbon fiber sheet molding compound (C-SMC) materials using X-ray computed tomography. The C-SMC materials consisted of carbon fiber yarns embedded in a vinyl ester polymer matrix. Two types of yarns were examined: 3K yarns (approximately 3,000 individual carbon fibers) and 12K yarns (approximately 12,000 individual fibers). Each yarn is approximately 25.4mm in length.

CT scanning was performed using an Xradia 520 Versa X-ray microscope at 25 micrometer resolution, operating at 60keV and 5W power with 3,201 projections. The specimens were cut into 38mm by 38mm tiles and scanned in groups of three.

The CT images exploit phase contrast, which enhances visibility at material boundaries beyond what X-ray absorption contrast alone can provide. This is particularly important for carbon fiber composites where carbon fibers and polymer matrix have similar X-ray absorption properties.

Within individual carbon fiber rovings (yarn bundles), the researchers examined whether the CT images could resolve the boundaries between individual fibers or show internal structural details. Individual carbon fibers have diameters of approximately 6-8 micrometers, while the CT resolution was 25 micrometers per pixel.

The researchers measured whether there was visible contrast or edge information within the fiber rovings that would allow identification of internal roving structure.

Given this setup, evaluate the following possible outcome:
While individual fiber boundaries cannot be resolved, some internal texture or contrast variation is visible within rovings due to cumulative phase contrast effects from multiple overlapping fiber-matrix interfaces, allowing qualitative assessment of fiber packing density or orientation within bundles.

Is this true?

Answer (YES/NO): NO